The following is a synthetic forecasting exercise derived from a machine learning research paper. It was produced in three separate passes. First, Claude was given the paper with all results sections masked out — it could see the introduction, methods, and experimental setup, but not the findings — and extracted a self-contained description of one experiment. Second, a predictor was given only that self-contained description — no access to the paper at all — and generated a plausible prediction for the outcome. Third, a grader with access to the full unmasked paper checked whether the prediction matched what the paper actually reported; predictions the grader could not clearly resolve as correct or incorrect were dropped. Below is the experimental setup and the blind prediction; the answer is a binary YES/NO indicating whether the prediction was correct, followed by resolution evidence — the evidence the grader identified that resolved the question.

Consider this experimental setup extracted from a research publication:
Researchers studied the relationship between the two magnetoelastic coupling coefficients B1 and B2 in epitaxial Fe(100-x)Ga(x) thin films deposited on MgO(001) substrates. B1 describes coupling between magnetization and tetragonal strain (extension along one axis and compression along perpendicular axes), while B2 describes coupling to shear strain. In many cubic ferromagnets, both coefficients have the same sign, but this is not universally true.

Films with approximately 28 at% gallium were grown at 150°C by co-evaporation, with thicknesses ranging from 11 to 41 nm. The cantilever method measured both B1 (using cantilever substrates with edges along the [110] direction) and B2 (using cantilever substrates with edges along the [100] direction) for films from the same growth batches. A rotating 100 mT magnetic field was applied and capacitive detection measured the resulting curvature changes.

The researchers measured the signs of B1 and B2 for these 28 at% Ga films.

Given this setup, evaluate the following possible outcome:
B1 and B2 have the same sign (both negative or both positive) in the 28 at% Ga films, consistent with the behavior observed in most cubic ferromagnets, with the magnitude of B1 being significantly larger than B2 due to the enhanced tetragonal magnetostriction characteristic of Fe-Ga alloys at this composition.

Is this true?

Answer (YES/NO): YES